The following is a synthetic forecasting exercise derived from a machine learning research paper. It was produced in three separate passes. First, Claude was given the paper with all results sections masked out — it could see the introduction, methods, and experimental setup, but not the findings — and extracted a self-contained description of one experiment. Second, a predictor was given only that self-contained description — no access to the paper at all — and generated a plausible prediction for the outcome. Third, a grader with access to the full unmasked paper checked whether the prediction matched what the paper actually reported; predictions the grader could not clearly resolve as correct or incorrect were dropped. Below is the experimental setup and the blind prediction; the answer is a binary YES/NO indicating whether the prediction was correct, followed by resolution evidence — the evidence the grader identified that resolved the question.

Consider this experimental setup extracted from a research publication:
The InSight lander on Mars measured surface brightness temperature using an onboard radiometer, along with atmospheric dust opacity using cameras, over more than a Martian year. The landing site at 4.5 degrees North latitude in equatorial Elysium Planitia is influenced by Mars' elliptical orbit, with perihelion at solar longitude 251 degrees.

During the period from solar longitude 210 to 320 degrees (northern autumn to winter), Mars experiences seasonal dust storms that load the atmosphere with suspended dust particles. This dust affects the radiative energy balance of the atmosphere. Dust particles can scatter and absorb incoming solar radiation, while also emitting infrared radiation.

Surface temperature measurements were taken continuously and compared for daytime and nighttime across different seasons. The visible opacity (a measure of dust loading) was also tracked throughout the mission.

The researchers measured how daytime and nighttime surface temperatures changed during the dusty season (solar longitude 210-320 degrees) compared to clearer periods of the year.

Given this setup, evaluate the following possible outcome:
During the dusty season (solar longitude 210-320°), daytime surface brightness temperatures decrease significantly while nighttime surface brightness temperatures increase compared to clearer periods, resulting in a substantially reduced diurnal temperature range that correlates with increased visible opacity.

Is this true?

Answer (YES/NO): YES